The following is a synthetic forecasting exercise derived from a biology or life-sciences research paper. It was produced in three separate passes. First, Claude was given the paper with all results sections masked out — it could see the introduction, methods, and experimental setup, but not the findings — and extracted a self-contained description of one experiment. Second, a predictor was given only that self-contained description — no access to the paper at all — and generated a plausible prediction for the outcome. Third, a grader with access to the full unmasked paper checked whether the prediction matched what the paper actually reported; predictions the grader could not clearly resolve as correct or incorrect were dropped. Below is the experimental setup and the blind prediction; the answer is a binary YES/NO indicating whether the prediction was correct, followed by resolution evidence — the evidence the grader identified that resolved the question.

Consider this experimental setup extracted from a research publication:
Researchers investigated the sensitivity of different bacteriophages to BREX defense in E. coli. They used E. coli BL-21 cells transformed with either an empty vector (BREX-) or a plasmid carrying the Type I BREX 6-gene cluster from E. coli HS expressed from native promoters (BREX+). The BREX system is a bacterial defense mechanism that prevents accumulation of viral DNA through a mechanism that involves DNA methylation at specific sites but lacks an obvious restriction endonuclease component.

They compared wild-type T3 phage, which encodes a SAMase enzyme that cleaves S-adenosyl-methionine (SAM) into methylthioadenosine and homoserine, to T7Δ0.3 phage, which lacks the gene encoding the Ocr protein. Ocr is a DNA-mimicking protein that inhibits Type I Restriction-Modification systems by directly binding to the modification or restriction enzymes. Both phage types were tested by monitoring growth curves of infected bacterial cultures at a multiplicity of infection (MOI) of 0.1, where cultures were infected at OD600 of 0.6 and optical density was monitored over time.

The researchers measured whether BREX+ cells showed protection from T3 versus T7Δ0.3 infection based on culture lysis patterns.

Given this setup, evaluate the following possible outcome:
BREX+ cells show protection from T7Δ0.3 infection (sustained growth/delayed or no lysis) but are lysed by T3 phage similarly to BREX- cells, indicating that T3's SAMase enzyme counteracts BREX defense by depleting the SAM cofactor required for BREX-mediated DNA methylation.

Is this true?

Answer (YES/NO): NO